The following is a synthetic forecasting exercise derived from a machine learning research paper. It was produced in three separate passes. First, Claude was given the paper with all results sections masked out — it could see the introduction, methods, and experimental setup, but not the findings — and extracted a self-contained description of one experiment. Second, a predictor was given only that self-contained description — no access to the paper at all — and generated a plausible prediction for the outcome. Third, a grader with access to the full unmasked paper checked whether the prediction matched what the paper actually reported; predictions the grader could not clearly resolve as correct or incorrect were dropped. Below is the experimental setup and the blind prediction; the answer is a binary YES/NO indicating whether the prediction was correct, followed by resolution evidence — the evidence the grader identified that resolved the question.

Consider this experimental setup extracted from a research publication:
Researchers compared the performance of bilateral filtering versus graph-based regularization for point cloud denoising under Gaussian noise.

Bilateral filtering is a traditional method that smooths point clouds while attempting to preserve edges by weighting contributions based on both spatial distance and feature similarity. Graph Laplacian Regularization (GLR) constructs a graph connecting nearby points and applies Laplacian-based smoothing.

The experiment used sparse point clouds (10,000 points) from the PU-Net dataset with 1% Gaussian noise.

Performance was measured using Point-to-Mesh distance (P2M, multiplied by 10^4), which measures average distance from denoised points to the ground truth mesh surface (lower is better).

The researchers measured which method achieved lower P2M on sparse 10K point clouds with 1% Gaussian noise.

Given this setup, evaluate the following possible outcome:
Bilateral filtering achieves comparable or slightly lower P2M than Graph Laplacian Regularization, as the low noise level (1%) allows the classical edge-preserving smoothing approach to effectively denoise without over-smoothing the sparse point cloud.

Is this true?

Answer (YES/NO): NO